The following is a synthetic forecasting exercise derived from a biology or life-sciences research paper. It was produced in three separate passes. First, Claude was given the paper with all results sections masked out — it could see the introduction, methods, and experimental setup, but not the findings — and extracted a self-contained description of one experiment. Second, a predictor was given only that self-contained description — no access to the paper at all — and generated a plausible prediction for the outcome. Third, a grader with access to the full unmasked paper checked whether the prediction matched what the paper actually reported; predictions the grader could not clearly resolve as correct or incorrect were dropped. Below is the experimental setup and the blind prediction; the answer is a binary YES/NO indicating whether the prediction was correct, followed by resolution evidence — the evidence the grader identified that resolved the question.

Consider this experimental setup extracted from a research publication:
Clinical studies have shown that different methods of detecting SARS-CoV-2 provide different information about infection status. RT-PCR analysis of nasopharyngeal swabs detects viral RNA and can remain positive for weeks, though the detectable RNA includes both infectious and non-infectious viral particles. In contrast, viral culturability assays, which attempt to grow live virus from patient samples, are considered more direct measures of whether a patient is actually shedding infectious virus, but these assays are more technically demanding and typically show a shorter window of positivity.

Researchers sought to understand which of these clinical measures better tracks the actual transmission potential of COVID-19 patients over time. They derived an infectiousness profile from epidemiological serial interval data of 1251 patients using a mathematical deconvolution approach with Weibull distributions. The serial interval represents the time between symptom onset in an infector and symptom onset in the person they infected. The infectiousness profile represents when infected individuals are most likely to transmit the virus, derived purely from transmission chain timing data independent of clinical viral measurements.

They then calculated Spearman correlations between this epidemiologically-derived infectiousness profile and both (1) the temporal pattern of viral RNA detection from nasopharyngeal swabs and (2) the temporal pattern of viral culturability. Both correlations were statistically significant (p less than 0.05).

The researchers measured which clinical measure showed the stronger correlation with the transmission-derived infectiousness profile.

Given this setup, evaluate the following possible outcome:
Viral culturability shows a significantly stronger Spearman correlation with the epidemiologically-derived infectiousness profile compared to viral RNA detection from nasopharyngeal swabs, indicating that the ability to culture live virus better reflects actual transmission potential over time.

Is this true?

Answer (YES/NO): YES